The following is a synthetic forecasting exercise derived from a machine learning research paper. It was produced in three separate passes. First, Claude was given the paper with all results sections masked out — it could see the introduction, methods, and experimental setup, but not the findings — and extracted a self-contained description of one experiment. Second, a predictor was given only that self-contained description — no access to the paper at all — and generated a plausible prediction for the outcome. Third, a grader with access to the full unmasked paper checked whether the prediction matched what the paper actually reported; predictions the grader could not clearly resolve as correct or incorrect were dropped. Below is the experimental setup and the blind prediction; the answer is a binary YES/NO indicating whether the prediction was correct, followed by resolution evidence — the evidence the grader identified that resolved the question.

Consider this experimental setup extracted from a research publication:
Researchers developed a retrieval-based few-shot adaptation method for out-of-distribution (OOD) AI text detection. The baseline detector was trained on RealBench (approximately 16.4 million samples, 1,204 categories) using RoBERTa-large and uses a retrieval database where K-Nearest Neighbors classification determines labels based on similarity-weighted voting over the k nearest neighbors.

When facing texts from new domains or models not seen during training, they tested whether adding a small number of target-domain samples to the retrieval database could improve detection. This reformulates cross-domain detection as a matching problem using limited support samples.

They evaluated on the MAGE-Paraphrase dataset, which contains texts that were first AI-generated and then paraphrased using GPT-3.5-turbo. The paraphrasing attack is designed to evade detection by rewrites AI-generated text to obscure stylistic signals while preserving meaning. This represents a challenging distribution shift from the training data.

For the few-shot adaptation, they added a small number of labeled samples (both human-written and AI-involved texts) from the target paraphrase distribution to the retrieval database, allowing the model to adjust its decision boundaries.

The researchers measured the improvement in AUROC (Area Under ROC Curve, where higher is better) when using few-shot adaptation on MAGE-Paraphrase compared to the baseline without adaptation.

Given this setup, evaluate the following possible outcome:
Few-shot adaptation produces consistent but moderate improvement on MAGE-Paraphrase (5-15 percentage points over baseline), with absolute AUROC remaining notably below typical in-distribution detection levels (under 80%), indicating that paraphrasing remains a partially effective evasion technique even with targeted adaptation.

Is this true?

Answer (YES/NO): NO